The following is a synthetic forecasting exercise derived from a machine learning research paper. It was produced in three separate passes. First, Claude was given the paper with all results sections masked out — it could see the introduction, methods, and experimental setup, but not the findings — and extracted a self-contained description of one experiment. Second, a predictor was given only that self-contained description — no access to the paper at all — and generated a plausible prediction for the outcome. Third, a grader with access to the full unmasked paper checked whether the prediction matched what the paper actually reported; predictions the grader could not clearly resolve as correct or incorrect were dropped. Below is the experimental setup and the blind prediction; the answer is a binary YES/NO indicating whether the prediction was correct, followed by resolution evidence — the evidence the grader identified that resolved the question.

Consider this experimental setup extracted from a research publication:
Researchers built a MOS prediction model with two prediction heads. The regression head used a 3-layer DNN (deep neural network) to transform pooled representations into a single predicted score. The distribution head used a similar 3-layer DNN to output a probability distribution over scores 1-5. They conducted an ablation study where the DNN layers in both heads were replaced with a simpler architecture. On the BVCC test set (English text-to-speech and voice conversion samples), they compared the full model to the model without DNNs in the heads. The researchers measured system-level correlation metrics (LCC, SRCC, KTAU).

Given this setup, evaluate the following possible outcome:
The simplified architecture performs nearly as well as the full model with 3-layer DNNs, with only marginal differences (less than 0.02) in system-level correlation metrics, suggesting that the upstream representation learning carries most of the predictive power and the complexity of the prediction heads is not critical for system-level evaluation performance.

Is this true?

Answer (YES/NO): YES